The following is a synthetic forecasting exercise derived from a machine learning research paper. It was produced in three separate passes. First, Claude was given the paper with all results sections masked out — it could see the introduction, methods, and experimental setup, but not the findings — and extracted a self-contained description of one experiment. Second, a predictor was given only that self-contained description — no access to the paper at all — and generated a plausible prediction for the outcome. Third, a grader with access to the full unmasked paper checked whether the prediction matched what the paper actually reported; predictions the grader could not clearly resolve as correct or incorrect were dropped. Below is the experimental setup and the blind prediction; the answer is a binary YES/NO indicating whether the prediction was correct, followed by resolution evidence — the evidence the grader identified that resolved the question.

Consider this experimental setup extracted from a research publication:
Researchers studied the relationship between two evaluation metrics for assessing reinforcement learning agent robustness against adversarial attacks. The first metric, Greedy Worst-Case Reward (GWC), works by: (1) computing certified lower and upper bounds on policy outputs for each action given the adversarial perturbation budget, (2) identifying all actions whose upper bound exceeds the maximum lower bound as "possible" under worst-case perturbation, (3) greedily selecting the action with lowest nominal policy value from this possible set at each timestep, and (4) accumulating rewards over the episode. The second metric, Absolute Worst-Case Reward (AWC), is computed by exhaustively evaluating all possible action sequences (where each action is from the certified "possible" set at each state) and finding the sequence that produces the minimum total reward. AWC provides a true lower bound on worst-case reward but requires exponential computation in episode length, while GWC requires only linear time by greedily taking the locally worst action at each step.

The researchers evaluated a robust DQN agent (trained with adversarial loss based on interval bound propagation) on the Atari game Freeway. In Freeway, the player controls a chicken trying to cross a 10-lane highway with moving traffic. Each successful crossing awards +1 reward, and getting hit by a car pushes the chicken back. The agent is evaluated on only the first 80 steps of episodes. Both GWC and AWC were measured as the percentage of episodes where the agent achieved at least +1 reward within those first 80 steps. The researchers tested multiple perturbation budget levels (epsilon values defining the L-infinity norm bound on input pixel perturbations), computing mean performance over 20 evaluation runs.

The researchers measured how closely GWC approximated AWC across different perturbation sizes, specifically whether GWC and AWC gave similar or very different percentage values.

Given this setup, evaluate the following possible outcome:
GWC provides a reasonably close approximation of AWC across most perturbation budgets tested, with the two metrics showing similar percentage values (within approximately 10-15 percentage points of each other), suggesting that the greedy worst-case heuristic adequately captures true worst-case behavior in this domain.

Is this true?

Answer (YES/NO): YES